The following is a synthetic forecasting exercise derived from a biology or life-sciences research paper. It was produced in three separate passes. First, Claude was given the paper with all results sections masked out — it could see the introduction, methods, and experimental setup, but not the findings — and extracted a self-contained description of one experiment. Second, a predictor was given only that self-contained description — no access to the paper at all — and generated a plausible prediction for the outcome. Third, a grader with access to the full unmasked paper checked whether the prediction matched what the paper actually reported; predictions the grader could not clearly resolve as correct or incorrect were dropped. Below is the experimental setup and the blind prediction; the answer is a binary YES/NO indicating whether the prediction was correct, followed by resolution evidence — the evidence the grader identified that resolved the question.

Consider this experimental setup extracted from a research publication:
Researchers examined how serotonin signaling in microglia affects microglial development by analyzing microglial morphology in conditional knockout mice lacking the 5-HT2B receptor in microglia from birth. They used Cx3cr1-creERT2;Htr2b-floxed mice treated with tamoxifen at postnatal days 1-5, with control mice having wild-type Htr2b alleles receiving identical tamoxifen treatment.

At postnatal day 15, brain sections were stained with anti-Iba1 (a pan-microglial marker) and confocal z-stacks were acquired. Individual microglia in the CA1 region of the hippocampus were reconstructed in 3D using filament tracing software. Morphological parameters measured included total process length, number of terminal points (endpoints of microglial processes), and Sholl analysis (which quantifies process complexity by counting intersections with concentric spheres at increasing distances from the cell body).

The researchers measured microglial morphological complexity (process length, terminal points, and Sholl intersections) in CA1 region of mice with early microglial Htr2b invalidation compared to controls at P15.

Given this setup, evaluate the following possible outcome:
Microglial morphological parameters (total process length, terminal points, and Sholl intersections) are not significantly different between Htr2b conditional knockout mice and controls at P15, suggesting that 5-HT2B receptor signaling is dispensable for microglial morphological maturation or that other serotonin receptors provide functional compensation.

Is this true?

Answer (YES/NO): NO